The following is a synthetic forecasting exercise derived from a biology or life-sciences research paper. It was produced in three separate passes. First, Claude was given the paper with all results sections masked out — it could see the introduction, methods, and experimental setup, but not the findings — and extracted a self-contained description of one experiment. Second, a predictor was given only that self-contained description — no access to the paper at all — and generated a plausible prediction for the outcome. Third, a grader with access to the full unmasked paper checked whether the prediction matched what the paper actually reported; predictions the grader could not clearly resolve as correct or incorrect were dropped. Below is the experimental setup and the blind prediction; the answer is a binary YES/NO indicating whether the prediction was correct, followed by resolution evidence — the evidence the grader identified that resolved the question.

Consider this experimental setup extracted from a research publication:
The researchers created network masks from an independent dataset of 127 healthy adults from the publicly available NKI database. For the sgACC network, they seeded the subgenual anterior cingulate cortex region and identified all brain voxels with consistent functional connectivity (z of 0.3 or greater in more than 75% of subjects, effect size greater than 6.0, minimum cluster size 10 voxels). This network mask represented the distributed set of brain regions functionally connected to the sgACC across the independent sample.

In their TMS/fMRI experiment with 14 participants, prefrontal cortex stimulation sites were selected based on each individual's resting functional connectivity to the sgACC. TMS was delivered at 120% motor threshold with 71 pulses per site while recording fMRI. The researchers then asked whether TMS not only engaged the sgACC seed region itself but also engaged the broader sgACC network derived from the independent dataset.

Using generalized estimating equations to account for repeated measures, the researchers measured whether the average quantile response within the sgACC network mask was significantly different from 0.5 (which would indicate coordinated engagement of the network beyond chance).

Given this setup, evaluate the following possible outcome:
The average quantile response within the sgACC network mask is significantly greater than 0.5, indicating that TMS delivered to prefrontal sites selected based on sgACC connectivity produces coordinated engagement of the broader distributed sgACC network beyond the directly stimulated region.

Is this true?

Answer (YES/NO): NO